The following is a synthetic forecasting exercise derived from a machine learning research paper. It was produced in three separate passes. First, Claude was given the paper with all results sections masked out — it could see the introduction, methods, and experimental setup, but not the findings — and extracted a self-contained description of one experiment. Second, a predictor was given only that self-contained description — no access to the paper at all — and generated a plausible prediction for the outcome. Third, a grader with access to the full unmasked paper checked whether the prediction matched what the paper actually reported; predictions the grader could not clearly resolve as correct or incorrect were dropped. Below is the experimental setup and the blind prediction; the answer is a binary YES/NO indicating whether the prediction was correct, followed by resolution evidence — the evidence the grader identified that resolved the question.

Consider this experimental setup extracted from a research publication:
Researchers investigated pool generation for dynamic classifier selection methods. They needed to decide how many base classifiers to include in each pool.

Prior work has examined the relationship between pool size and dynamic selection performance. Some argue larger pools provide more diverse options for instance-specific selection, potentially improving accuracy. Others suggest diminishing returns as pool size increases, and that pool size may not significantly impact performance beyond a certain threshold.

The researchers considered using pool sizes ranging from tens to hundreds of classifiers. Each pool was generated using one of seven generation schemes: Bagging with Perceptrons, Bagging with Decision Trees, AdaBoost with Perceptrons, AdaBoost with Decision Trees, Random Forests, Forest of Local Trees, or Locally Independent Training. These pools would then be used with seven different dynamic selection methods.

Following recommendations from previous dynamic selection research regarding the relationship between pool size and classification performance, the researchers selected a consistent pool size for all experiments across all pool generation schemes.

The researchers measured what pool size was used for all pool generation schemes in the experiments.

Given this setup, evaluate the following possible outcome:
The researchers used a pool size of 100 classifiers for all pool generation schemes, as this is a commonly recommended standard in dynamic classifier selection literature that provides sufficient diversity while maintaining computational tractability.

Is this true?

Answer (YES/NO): YES